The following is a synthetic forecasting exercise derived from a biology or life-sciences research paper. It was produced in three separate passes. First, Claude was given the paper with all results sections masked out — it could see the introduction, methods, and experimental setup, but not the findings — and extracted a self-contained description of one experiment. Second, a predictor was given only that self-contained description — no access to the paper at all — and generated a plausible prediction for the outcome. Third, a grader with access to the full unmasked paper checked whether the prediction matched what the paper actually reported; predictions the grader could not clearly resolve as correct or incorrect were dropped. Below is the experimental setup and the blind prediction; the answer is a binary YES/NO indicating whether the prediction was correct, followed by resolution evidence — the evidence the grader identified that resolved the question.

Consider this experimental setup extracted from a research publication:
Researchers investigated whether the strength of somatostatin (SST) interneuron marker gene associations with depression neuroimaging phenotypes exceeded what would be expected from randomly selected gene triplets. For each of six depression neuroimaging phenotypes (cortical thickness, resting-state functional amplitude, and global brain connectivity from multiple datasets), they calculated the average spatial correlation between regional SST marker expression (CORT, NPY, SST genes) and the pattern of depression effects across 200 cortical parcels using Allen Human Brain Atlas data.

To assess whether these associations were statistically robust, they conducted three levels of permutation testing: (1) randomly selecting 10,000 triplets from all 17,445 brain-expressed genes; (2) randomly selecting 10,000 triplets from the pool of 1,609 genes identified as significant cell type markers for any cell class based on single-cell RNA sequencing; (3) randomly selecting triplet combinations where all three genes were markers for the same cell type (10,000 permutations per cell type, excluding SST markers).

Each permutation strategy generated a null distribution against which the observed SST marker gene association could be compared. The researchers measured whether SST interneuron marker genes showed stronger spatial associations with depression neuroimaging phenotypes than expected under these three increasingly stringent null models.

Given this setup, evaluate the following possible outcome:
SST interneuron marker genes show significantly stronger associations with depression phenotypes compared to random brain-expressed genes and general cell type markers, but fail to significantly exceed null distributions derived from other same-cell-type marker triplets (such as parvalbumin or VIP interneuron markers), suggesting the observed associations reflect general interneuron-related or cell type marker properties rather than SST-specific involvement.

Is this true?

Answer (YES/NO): NO